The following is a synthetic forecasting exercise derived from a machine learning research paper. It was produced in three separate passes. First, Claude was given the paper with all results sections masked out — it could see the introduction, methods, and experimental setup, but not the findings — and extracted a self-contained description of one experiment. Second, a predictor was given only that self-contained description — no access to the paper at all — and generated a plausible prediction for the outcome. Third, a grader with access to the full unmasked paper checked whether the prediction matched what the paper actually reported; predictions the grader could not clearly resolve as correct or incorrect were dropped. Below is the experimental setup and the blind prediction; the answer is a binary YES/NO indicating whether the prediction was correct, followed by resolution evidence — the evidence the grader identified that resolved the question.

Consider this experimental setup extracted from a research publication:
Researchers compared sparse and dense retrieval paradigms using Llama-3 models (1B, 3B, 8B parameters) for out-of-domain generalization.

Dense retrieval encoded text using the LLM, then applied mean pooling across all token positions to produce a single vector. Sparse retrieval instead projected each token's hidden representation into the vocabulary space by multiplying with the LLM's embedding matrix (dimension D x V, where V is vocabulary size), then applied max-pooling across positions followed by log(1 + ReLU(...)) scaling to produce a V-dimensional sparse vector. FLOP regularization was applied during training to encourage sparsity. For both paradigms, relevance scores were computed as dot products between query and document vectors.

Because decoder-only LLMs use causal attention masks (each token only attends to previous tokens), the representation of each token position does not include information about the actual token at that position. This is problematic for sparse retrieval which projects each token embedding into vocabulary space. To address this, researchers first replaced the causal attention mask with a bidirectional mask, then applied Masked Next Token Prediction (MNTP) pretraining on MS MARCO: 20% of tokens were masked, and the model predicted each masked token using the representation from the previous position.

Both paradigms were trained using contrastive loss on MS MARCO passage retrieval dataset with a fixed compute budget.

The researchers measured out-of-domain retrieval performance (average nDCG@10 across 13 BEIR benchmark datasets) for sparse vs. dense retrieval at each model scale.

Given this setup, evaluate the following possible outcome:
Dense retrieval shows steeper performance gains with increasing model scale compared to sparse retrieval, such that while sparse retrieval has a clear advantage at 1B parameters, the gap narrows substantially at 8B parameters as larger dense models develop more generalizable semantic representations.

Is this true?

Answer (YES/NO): YES